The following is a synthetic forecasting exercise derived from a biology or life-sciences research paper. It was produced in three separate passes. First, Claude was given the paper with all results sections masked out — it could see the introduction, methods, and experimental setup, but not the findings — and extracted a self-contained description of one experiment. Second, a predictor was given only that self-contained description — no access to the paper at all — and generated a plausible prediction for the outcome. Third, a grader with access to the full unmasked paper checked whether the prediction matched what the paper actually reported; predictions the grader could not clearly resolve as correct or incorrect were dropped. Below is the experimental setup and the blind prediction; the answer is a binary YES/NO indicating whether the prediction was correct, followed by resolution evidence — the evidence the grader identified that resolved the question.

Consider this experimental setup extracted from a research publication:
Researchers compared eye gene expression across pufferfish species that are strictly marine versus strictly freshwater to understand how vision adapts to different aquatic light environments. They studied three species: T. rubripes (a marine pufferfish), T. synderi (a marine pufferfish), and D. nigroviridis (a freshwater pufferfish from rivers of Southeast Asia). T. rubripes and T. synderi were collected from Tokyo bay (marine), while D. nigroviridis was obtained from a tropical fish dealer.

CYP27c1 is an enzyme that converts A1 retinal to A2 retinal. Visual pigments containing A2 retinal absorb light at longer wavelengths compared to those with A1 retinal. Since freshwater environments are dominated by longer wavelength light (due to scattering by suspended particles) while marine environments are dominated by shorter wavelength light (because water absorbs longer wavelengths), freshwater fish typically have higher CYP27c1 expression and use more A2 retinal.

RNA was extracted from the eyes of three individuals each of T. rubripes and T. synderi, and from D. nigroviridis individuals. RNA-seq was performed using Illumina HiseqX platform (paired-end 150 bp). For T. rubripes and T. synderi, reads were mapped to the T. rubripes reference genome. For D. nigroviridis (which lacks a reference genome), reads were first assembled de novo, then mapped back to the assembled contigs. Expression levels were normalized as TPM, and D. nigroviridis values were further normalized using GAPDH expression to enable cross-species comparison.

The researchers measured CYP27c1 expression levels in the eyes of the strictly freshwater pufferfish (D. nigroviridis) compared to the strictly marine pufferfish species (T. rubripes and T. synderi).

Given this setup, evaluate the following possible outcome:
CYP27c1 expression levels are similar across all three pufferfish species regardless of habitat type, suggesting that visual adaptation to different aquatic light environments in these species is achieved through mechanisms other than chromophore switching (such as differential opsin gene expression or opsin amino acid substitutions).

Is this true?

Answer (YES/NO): NO